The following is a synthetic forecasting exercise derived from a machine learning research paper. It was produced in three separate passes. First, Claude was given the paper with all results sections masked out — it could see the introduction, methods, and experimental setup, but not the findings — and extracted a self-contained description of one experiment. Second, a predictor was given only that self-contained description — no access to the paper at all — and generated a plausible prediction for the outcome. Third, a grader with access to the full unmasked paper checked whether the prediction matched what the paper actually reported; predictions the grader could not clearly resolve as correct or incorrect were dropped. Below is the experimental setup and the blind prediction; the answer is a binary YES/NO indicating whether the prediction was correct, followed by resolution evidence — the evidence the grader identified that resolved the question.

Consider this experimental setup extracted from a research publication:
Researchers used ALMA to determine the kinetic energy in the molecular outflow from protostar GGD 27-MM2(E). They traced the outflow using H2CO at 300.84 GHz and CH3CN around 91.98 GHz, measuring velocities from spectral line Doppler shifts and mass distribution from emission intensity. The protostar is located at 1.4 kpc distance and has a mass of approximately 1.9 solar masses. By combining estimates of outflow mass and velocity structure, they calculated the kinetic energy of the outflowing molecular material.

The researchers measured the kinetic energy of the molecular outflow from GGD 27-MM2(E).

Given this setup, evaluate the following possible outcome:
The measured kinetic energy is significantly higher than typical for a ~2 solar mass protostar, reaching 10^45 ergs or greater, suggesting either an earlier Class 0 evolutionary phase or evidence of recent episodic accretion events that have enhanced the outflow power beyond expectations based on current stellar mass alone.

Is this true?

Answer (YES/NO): NO